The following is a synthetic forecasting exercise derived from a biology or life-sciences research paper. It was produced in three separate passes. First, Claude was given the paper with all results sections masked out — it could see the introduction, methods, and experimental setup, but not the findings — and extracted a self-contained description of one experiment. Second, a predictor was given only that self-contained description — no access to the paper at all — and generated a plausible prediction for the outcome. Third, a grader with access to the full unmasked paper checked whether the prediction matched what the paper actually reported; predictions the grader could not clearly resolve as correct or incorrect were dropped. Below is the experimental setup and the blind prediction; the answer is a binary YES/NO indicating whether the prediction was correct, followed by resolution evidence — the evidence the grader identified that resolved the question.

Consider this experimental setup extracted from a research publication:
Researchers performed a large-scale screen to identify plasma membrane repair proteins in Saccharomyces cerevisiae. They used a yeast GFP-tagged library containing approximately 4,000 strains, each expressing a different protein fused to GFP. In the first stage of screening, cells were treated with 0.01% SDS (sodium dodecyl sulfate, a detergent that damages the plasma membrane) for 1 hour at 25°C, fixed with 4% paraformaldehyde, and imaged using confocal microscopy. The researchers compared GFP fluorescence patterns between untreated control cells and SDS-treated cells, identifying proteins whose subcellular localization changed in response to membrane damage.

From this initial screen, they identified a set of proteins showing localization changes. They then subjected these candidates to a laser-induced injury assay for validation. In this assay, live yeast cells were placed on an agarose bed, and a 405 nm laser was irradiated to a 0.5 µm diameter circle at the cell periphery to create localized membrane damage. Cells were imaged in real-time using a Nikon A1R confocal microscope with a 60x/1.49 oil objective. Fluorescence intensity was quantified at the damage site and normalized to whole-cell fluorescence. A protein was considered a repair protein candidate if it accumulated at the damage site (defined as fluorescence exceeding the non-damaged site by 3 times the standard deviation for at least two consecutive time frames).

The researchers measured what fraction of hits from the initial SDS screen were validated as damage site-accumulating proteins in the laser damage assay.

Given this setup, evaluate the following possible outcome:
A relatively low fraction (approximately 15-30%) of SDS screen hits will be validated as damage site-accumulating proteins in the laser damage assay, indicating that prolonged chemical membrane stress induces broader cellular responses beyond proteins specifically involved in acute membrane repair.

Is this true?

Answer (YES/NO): NO